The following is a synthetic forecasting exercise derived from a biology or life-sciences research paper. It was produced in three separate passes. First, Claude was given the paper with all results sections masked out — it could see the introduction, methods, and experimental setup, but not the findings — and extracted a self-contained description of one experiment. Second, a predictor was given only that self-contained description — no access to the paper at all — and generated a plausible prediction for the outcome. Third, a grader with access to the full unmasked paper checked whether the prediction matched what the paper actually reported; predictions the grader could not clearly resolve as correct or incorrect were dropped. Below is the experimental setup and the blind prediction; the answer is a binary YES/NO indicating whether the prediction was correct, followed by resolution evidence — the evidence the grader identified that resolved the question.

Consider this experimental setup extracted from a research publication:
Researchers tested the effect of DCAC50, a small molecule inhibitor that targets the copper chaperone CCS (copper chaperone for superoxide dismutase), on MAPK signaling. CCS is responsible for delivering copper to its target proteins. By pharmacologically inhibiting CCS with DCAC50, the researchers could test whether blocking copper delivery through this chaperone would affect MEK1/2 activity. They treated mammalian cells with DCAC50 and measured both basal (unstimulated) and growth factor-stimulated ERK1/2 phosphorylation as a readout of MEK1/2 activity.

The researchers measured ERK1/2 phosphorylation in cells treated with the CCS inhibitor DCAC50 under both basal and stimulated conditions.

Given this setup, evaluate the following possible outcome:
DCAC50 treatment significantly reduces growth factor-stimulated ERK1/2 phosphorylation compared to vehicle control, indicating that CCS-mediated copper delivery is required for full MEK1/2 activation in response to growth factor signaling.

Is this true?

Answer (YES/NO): YES